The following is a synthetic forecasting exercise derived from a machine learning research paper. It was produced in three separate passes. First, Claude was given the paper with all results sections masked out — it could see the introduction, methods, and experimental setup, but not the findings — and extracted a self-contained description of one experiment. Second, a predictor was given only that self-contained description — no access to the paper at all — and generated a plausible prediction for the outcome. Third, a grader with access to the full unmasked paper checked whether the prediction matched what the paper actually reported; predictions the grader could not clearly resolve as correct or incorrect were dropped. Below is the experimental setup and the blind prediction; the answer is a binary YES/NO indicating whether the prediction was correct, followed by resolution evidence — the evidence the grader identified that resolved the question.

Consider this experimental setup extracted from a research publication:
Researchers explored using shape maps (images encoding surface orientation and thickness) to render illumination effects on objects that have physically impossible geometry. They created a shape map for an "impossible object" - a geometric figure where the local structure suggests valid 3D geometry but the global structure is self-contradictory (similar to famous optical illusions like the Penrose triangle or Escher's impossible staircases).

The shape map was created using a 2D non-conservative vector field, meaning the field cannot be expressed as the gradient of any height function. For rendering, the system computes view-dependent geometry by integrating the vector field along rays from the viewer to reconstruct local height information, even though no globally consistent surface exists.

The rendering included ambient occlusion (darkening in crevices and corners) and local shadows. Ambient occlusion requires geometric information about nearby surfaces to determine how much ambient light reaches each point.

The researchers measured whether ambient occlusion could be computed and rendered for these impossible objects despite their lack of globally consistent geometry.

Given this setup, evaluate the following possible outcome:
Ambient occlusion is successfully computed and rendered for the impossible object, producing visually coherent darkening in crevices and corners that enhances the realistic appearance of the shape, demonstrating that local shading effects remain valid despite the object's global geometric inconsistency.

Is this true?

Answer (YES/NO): YES